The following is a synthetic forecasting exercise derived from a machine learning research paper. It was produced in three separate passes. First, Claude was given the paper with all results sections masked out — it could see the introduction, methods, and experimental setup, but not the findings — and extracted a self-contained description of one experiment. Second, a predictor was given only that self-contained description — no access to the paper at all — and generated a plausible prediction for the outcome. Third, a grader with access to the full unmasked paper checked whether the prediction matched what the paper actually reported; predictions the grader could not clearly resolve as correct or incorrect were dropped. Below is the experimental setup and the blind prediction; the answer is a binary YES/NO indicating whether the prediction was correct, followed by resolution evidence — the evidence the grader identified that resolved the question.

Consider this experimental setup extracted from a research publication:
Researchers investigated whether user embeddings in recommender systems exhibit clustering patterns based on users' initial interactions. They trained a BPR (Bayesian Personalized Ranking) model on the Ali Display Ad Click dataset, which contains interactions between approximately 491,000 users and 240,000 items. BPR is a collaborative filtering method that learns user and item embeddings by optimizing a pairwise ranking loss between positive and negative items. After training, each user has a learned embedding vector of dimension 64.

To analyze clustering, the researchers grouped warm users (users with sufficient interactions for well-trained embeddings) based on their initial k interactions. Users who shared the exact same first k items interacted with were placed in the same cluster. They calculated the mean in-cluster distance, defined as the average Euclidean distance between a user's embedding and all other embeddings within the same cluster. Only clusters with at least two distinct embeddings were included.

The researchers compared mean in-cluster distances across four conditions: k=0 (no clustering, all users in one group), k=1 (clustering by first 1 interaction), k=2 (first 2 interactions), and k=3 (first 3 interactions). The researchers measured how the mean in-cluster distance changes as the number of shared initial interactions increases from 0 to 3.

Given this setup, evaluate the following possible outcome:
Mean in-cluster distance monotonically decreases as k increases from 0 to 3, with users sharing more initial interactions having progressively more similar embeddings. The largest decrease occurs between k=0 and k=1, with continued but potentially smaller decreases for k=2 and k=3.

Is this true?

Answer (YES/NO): YES